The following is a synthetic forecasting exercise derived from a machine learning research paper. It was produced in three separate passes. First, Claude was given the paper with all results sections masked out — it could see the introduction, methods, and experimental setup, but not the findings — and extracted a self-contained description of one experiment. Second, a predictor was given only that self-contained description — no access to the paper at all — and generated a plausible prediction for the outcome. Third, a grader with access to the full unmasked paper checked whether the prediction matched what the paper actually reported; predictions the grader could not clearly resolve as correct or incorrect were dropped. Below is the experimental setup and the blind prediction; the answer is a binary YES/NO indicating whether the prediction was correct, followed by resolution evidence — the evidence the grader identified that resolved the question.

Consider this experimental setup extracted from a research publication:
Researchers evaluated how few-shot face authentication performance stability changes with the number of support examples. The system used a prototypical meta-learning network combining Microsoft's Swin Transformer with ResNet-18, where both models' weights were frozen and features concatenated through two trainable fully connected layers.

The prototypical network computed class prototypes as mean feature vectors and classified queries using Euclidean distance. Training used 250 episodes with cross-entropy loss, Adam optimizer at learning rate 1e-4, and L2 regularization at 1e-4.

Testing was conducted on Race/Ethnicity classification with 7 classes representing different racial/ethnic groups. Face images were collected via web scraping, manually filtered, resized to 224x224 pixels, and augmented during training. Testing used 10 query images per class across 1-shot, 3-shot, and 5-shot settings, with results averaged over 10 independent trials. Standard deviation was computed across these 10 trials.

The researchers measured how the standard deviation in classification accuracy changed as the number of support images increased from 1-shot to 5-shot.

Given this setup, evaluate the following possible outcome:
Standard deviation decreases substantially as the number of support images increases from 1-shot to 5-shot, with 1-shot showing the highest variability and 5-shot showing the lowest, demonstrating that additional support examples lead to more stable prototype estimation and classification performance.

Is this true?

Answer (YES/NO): NO